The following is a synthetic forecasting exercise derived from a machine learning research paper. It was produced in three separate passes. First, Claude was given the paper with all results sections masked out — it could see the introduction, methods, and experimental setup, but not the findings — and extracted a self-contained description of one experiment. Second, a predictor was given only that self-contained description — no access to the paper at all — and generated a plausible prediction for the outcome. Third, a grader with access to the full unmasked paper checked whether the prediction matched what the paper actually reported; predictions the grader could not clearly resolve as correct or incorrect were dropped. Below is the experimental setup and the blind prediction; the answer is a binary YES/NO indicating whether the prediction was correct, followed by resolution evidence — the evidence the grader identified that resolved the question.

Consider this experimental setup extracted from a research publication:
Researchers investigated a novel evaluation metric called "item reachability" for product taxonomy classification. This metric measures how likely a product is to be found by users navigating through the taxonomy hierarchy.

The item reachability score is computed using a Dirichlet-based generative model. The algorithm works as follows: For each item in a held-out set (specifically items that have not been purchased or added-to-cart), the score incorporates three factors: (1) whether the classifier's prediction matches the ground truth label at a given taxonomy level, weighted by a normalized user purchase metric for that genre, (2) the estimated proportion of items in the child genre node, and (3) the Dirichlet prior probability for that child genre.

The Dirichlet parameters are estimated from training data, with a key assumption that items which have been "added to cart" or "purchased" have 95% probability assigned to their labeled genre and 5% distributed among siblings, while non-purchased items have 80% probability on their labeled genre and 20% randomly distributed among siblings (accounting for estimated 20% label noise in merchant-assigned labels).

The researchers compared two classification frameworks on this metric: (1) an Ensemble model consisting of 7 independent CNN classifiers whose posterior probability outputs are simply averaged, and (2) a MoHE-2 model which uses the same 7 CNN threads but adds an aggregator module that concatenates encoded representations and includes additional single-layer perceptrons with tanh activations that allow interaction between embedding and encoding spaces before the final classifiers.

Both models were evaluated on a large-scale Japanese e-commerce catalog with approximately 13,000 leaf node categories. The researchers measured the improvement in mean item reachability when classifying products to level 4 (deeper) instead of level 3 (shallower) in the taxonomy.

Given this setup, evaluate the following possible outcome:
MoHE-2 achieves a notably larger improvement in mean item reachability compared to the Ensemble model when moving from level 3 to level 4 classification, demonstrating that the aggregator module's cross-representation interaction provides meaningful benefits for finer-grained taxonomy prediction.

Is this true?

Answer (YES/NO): NO